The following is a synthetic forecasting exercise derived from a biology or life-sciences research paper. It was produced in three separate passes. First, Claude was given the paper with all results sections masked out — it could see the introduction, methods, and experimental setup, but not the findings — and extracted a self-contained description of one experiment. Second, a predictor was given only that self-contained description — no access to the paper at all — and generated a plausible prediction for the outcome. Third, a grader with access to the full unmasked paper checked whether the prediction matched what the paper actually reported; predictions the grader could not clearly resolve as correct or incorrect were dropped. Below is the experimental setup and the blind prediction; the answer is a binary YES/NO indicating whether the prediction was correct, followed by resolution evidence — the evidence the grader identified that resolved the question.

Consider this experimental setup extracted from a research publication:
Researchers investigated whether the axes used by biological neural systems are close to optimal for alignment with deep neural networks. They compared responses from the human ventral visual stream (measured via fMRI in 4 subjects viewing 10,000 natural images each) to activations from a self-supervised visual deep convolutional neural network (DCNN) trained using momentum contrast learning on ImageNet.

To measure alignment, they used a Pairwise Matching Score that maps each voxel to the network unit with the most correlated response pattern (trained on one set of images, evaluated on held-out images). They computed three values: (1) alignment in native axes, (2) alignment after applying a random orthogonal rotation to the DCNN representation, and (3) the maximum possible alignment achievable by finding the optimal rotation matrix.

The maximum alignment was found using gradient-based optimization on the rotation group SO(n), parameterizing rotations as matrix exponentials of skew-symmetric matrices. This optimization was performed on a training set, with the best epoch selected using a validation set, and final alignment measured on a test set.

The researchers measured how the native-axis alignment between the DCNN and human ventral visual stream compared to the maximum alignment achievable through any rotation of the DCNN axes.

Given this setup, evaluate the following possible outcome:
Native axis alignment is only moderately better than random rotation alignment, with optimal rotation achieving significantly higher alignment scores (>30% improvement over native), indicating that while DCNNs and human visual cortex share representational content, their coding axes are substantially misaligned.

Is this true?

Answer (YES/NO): NO